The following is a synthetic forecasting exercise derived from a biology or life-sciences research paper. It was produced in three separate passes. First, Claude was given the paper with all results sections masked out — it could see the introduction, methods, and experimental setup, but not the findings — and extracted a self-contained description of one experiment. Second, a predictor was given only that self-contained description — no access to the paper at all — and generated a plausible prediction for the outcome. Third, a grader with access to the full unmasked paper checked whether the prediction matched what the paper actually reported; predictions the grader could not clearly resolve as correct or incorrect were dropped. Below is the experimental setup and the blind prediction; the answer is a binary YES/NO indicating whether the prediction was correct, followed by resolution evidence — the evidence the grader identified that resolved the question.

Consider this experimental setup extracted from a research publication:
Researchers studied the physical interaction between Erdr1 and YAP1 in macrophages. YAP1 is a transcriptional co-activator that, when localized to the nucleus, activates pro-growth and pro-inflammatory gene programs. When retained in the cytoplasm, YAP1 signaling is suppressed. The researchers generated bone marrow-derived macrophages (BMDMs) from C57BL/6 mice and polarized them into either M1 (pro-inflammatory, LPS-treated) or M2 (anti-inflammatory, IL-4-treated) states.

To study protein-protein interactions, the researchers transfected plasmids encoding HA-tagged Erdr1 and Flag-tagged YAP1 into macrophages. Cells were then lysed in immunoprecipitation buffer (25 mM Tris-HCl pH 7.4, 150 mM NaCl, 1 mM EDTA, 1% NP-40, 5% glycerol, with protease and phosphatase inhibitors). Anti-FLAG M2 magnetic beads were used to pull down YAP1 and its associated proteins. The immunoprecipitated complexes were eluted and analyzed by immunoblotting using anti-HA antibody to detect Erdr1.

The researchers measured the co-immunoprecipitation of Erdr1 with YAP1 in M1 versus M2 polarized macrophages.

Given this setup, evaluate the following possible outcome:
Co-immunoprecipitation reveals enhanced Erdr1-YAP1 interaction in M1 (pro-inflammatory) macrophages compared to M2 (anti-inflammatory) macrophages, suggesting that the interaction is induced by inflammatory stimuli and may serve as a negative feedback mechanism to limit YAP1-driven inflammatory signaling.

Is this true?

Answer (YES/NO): NO